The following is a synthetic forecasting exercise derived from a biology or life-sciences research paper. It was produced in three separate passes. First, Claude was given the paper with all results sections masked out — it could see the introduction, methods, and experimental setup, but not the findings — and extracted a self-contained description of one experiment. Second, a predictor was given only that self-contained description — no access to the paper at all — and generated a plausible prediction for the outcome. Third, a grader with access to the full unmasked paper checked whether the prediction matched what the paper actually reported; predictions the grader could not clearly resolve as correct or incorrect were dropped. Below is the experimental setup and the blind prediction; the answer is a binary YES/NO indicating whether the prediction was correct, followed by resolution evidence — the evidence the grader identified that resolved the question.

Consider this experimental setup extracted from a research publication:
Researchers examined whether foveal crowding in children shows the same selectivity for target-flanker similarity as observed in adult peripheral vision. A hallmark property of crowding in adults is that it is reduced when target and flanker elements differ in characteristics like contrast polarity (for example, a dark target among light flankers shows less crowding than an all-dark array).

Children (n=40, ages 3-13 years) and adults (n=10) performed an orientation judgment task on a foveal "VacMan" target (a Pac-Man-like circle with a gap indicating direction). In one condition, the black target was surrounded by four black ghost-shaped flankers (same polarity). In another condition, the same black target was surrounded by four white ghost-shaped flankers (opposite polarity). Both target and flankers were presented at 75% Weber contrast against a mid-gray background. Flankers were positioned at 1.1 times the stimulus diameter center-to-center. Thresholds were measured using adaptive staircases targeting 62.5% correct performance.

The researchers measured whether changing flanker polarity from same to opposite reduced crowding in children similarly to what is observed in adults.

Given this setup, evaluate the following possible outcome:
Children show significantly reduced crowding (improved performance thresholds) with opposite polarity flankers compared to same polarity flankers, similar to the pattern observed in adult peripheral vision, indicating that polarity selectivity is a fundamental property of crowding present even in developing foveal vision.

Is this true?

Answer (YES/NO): YES